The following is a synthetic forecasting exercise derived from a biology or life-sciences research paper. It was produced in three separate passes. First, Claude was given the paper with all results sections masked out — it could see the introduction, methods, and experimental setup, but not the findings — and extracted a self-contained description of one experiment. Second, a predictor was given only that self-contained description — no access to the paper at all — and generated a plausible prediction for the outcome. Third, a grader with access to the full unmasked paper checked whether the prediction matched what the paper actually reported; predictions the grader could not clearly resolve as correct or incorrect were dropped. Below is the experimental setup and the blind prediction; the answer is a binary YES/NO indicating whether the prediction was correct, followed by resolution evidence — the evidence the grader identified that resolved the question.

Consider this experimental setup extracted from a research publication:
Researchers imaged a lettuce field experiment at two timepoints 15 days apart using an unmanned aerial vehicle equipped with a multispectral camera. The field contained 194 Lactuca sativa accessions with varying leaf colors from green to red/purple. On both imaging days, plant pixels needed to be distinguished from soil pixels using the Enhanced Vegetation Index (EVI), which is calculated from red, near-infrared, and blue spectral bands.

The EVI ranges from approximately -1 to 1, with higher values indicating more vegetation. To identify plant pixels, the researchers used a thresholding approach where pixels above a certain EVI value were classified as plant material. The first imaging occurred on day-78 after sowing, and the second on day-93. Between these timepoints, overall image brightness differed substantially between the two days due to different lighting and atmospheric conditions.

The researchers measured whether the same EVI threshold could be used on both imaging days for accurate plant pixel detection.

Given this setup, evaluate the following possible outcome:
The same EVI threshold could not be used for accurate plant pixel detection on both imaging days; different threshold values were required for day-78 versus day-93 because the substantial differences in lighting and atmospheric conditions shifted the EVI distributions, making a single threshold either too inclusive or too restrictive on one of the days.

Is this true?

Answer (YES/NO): YES